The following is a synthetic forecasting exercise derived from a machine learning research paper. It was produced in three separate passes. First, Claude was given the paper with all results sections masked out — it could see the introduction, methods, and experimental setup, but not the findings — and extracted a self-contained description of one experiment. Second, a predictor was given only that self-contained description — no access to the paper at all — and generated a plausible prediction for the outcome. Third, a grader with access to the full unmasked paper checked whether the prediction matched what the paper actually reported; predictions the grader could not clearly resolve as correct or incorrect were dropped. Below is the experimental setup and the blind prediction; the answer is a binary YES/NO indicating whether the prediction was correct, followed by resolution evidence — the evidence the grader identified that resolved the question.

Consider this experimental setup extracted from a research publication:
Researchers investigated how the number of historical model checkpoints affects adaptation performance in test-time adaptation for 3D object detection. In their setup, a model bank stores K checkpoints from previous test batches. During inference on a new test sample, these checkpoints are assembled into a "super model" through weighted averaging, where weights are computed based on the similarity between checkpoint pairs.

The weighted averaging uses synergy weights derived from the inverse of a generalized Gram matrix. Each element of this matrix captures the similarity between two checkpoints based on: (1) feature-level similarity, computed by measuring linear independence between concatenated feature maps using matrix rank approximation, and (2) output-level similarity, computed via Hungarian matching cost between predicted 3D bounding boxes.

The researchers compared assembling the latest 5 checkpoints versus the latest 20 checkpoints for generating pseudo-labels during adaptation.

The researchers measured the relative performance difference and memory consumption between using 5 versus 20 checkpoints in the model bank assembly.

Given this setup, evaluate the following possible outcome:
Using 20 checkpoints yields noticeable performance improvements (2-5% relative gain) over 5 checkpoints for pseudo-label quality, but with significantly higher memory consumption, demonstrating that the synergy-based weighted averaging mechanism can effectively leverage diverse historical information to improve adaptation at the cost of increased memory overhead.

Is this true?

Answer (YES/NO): NO